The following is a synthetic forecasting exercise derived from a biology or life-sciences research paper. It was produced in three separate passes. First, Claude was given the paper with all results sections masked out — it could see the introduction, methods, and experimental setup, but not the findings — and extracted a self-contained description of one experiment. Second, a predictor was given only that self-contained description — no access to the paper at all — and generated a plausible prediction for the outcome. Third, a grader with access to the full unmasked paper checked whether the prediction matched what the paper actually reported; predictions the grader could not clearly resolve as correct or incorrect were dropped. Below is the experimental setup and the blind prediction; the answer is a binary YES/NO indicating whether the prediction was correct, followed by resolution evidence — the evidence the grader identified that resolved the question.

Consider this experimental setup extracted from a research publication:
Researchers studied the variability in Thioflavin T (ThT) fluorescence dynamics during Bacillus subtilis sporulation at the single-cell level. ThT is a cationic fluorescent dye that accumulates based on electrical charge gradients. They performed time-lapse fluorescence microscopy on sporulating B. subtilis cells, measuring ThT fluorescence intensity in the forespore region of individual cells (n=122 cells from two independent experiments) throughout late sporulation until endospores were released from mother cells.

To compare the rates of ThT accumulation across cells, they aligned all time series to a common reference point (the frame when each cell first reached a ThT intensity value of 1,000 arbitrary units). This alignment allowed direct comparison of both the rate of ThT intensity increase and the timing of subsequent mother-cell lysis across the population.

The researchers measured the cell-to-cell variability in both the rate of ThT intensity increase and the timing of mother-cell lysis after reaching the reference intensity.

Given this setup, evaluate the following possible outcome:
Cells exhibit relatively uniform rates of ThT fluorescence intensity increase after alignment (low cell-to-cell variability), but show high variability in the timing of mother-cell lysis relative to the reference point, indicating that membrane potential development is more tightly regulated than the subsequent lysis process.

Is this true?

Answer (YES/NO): YES